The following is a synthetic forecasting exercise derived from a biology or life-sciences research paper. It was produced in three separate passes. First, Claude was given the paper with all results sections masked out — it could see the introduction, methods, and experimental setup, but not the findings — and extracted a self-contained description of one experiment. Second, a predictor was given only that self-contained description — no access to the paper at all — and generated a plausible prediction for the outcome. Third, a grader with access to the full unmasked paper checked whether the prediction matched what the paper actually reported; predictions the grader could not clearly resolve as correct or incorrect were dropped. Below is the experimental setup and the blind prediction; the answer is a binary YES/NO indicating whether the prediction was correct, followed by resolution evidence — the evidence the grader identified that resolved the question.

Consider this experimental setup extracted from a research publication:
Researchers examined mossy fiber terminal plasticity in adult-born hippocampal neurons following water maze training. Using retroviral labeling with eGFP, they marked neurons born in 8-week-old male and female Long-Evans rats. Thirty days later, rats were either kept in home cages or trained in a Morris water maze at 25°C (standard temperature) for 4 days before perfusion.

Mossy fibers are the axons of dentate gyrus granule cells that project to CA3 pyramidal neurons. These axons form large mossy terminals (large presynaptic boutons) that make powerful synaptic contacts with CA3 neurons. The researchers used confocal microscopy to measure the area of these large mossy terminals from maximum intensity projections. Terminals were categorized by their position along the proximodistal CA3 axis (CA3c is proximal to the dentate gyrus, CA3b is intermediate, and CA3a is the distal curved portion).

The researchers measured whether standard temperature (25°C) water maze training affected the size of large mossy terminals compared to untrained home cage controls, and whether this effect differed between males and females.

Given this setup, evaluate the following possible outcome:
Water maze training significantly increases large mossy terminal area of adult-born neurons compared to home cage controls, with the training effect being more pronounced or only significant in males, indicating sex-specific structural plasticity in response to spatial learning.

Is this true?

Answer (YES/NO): NO